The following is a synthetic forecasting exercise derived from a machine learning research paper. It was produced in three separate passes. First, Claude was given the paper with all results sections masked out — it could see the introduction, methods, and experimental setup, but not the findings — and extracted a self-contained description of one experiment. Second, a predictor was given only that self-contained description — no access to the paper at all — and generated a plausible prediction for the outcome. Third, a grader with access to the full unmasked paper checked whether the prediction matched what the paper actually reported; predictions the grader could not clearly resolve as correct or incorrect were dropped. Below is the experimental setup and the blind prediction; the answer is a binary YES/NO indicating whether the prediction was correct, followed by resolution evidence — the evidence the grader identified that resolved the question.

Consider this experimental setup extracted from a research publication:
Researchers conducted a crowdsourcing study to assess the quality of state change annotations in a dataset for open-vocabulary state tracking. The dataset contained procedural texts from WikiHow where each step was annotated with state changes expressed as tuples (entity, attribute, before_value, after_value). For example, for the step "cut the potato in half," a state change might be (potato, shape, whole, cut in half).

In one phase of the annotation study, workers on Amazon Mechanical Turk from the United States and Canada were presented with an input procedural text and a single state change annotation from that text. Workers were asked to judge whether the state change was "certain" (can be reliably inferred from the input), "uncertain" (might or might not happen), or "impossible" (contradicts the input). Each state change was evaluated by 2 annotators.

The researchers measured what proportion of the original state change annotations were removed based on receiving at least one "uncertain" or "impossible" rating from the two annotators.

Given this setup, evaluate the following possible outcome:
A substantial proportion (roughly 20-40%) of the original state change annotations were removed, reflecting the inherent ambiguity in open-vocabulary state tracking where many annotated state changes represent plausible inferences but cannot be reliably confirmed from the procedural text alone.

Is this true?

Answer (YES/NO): YES